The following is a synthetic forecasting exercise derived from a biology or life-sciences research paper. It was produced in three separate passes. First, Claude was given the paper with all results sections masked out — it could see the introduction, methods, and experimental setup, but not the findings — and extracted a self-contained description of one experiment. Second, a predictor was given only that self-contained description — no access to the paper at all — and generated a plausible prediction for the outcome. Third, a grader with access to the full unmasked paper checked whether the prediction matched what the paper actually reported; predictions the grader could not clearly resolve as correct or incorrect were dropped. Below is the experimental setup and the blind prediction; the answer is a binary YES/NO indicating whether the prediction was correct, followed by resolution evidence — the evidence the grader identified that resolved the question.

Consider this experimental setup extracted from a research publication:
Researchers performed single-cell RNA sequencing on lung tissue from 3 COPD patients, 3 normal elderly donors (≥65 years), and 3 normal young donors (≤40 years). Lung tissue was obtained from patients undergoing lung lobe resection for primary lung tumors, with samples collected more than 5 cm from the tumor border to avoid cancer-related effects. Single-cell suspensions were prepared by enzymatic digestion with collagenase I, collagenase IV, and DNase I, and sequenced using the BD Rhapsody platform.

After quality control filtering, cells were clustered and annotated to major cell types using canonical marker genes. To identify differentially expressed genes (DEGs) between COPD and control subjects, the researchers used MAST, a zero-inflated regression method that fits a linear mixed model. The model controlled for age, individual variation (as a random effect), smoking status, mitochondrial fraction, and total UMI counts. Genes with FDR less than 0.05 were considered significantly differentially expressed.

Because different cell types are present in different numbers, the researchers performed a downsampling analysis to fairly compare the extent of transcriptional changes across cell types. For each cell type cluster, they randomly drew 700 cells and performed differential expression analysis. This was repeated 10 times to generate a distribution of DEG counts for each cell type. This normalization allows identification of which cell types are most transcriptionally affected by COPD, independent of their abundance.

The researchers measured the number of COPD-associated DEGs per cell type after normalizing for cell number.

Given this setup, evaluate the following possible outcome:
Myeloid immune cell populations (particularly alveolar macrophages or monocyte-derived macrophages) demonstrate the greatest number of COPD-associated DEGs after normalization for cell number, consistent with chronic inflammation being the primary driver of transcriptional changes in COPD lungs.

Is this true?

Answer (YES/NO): NO